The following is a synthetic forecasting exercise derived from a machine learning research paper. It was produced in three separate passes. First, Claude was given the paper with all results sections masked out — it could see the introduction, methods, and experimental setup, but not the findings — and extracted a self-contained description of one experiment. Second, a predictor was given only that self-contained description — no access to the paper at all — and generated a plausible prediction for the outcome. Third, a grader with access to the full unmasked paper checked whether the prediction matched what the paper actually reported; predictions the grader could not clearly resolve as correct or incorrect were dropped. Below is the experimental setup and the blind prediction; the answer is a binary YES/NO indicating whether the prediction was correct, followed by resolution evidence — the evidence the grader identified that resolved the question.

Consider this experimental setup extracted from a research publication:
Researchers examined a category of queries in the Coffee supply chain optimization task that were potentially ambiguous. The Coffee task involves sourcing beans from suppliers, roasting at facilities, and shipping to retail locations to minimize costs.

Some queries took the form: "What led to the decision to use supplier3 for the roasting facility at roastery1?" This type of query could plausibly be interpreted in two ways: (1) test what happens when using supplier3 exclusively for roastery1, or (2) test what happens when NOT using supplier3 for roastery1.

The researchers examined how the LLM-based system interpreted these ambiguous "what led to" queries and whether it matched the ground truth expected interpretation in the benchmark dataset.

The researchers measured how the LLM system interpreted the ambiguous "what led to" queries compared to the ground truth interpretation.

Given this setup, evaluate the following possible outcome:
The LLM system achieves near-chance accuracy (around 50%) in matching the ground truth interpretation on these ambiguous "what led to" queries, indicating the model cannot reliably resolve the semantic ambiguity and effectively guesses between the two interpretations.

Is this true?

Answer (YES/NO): NO